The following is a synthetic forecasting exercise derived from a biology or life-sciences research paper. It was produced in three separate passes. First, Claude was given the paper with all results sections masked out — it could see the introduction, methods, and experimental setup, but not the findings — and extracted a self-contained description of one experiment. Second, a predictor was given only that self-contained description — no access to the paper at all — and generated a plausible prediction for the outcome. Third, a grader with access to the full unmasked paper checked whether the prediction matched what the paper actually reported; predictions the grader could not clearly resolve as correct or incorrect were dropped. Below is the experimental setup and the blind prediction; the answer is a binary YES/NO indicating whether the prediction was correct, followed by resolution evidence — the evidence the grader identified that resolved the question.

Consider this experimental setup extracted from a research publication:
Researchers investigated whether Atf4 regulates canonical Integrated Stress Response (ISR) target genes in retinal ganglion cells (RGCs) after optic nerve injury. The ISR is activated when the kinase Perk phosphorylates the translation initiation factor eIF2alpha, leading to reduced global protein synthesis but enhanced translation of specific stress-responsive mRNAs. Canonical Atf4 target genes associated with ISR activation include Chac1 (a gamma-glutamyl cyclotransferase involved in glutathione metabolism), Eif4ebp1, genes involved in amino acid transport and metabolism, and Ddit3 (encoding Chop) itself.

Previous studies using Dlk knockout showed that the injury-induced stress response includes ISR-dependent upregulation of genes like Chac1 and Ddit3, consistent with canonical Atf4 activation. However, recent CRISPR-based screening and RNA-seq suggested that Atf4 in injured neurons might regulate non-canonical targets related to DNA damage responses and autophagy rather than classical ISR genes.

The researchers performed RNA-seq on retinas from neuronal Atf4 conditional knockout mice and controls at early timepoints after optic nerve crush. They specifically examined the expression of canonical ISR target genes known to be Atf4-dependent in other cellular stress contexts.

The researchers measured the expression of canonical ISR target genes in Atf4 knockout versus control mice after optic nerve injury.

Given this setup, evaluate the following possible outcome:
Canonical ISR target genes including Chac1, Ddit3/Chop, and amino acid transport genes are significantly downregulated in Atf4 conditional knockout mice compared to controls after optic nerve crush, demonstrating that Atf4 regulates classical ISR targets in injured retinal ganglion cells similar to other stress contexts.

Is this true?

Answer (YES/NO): YES